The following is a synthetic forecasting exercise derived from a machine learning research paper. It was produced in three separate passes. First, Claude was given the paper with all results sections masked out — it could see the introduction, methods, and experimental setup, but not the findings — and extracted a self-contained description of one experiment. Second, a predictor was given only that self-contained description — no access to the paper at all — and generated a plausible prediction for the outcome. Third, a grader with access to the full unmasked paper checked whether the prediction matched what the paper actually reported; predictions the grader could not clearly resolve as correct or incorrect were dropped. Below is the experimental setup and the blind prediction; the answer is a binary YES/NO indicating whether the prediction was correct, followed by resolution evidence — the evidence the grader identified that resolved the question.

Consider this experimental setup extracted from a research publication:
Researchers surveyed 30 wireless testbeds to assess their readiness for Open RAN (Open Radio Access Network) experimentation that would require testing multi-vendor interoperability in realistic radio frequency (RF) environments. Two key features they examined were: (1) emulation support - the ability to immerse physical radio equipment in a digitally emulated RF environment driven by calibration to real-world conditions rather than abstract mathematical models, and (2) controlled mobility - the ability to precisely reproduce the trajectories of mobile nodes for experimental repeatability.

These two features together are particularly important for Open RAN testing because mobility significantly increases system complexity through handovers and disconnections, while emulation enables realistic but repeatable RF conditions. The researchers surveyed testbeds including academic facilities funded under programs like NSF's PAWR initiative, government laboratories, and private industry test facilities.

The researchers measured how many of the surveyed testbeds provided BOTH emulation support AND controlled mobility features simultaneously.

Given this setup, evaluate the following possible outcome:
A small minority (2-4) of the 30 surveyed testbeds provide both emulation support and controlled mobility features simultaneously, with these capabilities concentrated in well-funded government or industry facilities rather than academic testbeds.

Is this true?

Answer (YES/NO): NO